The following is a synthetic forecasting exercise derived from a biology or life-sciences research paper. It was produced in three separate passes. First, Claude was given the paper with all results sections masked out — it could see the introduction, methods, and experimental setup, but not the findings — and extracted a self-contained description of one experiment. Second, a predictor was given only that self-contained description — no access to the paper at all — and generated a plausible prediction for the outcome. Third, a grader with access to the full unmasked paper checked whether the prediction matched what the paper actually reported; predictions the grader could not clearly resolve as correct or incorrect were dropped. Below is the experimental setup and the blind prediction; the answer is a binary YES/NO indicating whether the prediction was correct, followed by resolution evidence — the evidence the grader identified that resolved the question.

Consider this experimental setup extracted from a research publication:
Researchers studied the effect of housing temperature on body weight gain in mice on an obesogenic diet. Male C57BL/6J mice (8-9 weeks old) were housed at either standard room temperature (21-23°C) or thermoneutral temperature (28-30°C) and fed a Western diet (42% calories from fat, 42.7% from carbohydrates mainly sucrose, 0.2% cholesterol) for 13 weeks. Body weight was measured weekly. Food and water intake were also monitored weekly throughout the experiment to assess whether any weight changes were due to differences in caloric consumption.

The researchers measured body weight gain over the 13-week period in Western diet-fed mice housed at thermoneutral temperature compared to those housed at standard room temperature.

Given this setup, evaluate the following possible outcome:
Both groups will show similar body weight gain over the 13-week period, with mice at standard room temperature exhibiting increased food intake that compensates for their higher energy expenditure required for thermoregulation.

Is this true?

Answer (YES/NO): NO